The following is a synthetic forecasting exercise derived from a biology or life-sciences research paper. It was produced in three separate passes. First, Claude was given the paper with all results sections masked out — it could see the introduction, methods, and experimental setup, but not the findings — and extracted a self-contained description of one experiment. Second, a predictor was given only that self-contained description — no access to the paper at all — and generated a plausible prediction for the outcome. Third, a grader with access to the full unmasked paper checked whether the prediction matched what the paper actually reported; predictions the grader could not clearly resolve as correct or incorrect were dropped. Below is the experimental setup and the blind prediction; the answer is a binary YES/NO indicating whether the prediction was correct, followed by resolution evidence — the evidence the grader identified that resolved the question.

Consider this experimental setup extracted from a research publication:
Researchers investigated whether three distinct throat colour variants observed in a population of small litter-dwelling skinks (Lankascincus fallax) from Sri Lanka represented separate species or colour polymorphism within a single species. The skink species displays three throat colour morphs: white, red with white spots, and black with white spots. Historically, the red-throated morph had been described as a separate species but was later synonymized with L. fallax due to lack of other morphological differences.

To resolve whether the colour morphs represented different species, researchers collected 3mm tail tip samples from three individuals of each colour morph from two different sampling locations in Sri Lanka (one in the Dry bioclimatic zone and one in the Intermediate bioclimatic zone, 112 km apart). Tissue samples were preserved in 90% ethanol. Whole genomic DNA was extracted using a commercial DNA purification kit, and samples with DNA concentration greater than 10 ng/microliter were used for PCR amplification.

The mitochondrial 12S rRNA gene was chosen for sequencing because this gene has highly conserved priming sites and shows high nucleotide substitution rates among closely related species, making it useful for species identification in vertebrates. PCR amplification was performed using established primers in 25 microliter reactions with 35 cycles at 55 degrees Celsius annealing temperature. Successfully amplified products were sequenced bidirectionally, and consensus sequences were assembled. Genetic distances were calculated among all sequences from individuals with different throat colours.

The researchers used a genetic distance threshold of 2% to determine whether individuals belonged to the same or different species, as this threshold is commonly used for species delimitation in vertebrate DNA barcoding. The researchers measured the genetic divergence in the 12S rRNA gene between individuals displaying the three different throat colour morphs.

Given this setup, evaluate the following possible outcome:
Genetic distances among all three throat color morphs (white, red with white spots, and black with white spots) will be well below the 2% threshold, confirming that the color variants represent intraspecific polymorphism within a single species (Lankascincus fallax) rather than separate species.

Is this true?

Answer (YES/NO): YES